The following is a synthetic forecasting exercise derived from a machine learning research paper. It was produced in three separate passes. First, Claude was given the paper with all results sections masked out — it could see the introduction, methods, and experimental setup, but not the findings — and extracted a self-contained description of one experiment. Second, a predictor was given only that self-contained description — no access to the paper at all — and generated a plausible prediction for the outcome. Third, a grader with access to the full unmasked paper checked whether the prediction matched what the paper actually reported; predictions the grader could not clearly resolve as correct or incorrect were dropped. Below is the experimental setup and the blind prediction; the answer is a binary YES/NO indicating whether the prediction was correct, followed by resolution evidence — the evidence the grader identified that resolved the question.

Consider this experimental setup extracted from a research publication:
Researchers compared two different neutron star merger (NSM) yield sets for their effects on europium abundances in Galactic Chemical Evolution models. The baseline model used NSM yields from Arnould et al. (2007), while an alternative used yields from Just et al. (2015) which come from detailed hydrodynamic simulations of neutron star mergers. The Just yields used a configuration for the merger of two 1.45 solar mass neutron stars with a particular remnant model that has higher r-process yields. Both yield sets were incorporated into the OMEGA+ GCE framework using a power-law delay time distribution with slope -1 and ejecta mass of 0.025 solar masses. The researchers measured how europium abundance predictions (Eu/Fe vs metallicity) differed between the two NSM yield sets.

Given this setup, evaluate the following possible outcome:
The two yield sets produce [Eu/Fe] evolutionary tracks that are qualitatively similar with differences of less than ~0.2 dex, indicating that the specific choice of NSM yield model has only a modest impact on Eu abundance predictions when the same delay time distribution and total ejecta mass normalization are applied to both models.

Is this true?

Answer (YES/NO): NO